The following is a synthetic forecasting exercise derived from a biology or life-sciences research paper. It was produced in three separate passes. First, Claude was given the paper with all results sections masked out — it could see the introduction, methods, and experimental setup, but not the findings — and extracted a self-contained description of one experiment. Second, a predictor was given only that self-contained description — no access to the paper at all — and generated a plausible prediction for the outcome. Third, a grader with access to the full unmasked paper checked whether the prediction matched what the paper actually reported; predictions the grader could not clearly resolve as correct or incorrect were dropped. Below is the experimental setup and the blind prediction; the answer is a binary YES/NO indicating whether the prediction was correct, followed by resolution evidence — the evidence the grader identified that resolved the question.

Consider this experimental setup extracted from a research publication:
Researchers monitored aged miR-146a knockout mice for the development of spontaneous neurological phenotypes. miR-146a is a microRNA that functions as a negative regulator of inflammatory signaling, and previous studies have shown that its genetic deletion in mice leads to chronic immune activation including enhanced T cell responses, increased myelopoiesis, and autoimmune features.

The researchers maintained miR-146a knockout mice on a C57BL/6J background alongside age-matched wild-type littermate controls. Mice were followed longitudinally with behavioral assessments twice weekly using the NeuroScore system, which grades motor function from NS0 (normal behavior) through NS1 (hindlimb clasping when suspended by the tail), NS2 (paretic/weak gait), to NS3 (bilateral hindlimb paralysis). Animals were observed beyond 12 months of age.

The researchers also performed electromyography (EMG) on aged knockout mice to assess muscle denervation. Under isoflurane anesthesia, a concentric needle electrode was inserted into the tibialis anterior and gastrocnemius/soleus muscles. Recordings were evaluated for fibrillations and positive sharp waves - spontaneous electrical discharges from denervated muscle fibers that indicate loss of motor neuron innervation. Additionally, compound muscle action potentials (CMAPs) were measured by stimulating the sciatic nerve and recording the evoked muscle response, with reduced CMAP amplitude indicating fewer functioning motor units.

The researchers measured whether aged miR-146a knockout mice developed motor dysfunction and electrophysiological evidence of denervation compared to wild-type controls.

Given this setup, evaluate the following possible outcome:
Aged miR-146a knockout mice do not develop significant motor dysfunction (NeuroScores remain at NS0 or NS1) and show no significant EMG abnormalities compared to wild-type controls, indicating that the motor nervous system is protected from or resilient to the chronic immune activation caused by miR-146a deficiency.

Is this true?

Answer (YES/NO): NO